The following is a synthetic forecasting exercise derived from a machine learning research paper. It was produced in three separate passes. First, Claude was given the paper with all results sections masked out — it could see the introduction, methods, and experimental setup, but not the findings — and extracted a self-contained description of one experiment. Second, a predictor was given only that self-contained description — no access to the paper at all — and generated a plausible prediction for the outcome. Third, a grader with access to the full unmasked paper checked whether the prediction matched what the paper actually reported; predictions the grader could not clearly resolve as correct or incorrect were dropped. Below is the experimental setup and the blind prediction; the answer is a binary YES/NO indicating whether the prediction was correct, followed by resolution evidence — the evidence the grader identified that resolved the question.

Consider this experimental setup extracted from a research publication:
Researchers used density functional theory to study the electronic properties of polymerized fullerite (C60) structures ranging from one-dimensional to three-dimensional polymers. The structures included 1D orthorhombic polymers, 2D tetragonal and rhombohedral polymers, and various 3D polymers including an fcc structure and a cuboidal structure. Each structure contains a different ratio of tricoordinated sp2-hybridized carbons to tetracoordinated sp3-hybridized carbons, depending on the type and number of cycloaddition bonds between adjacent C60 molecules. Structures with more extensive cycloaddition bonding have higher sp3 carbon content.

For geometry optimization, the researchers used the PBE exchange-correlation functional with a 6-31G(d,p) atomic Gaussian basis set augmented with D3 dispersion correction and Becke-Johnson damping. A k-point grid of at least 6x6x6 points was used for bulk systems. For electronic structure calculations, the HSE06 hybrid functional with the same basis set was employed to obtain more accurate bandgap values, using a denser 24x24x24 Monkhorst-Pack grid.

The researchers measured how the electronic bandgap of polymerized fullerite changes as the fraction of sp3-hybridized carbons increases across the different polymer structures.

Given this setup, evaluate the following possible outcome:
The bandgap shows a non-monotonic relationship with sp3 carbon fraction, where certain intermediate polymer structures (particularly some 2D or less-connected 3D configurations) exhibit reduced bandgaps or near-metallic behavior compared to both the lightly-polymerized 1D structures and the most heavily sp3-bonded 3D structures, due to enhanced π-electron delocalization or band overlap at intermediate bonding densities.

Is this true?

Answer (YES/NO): YES